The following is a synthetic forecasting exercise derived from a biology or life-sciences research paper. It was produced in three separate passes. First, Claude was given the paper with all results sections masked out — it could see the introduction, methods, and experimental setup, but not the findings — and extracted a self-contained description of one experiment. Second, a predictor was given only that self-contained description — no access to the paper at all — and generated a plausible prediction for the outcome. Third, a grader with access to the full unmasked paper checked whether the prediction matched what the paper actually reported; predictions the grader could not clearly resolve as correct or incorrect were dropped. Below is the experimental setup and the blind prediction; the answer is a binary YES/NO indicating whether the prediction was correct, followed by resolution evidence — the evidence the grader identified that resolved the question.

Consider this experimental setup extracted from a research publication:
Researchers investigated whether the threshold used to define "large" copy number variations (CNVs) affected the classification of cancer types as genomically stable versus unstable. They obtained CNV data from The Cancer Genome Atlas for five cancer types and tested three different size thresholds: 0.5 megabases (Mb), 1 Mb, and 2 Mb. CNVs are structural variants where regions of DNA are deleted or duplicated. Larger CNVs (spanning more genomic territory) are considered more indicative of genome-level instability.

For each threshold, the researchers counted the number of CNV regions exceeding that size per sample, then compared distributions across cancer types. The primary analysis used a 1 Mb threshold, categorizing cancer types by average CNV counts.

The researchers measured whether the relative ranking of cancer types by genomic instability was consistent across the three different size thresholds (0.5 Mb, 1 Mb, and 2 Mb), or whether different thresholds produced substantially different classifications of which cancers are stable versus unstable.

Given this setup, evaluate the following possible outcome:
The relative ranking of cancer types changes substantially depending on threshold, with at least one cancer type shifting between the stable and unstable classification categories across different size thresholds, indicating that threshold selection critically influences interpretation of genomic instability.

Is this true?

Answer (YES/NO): NO